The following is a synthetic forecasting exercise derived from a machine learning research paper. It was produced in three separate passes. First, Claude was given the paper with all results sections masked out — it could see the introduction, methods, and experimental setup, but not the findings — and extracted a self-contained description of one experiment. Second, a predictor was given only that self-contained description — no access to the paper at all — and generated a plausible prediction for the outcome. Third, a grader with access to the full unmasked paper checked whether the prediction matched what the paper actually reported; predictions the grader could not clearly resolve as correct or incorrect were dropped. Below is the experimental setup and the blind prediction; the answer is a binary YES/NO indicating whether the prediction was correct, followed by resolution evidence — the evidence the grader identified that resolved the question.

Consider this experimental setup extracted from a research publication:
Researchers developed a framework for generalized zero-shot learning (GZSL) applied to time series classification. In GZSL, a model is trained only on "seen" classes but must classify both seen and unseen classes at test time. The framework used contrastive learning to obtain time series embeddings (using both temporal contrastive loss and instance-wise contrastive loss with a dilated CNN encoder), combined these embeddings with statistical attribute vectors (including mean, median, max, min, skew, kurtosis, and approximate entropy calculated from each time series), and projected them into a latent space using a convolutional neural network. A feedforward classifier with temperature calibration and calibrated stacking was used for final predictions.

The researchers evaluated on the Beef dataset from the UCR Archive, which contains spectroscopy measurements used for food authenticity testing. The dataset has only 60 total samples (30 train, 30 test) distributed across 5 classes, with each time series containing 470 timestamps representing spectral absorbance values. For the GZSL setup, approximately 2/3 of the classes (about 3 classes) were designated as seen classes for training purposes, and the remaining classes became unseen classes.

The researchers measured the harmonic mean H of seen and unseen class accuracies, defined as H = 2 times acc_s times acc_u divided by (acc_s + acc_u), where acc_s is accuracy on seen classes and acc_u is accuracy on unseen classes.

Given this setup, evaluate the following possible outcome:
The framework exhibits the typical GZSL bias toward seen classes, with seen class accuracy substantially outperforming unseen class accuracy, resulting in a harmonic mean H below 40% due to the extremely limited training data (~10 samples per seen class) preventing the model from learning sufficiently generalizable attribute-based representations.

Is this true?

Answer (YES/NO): NO